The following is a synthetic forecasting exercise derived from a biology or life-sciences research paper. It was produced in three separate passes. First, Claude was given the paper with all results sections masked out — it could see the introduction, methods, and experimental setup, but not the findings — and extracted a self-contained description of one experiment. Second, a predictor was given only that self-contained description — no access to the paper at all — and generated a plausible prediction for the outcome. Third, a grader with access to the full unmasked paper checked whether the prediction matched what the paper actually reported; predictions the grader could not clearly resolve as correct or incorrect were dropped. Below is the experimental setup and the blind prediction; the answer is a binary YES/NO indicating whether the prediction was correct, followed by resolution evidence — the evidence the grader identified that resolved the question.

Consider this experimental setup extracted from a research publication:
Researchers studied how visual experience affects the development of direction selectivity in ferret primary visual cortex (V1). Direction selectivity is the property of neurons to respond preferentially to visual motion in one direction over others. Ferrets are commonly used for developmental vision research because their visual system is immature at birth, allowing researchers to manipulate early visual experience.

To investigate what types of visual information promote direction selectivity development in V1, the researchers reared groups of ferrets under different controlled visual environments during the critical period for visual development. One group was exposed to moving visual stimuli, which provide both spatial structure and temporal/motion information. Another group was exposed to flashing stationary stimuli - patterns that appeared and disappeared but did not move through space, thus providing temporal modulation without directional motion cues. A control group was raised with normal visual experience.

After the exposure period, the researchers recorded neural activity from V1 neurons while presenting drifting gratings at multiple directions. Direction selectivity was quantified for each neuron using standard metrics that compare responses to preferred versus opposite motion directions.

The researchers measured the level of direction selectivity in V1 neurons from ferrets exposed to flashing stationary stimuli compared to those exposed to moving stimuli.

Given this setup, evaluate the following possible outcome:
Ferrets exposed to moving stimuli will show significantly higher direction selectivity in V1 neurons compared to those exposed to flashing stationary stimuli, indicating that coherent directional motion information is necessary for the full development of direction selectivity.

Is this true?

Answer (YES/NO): YES